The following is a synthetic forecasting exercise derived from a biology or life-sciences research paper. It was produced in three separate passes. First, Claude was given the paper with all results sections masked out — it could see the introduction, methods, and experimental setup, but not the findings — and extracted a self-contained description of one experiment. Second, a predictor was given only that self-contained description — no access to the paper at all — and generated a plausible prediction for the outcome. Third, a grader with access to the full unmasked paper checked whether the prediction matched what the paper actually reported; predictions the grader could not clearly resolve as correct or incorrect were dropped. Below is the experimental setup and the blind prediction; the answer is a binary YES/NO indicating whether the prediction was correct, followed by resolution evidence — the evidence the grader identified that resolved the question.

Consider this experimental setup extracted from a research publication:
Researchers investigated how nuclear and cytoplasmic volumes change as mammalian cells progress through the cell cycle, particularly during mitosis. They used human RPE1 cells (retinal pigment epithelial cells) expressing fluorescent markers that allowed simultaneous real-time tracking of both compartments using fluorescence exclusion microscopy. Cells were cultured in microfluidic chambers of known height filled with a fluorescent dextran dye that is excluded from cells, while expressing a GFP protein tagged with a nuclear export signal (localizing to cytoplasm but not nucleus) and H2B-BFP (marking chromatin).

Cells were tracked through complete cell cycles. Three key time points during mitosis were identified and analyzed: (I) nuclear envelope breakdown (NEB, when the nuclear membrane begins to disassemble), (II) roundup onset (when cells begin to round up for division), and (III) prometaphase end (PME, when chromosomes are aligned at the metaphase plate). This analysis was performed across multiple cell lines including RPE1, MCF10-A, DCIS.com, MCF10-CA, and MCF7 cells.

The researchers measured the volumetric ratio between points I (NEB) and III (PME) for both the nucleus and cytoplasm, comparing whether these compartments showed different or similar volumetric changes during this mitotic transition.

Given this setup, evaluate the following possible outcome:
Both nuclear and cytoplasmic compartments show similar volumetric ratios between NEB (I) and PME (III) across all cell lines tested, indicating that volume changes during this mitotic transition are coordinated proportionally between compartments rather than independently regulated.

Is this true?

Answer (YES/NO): NO